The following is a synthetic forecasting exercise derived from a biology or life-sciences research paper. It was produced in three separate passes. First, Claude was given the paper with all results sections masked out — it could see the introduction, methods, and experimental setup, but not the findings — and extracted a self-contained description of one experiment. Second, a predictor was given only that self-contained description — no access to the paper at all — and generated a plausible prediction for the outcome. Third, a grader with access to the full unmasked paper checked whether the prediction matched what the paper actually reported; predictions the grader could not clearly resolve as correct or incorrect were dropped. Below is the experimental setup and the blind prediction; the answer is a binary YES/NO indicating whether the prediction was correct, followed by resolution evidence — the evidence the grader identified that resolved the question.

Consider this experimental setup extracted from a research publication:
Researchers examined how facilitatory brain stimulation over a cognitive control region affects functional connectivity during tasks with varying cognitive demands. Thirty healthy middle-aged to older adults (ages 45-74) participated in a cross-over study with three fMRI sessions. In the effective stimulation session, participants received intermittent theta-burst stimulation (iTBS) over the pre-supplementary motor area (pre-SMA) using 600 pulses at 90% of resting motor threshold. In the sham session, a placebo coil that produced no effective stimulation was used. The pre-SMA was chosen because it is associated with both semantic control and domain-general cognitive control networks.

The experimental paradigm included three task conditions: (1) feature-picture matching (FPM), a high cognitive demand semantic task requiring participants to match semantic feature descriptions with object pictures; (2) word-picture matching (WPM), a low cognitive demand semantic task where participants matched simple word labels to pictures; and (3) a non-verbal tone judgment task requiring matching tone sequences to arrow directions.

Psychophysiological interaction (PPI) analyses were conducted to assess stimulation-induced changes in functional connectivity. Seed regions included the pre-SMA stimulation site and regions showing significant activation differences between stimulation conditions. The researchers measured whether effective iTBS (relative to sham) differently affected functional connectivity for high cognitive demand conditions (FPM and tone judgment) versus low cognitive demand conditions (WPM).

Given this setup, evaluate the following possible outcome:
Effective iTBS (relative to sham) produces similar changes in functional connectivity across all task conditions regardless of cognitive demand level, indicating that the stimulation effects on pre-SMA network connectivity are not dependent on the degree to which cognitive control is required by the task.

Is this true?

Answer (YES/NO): NO